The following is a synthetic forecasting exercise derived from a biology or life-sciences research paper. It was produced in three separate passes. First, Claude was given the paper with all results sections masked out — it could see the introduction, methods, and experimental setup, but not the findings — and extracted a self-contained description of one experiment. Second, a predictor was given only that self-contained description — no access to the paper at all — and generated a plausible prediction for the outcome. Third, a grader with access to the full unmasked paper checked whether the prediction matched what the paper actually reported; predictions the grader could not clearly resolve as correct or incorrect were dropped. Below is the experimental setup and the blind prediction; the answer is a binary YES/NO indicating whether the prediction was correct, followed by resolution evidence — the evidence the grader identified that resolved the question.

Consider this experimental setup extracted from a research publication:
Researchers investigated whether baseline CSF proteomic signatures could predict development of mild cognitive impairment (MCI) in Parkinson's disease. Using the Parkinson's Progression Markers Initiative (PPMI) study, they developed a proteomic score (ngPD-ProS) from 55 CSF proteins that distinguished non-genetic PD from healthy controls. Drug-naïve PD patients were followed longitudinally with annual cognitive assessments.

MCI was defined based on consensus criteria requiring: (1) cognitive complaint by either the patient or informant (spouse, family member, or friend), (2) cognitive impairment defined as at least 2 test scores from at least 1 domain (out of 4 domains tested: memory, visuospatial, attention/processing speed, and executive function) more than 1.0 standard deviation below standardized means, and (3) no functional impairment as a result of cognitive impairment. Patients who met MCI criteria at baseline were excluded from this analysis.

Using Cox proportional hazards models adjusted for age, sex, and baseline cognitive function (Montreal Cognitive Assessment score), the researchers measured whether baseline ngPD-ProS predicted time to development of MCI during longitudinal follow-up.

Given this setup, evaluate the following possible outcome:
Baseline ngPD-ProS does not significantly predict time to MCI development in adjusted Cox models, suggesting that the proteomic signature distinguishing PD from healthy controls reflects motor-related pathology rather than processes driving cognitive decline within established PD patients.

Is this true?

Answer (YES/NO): NO